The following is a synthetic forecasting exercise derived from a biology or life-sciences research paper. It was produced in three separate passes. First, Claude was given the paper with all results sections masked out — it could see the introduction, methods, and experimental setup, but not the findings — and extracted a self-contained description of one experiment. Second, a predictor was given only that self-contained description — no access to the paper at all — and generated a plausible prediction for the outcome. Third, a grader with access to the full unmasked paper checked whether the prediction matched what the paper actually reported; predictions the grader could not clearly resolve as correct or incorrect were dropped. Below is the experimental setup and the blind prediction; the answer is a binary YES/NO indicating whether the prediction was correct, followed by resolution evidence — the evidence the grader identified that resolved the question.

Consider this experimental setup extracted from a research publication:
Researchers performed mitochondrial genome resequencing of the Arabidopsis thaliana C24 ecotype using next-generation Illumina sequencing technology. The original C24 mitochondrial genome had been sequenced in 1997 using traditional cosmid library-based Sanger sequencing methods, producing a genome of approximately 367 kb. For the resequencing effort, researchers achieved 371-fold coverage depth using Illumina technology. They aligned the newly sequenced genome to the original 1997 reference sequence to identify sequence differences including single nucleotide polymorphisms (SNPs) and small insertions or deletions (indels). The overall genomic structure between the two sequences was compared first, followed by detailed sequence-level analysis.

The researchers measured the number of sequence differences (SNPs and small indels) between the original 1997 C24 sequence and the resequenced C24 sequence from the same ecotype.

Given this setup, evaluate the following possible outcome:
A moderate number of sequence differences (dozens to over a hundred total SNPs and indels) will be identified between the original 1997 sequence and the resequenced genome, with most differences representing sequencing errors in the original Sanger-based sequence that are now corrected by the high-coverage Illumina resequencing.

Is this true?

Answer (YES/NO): NO